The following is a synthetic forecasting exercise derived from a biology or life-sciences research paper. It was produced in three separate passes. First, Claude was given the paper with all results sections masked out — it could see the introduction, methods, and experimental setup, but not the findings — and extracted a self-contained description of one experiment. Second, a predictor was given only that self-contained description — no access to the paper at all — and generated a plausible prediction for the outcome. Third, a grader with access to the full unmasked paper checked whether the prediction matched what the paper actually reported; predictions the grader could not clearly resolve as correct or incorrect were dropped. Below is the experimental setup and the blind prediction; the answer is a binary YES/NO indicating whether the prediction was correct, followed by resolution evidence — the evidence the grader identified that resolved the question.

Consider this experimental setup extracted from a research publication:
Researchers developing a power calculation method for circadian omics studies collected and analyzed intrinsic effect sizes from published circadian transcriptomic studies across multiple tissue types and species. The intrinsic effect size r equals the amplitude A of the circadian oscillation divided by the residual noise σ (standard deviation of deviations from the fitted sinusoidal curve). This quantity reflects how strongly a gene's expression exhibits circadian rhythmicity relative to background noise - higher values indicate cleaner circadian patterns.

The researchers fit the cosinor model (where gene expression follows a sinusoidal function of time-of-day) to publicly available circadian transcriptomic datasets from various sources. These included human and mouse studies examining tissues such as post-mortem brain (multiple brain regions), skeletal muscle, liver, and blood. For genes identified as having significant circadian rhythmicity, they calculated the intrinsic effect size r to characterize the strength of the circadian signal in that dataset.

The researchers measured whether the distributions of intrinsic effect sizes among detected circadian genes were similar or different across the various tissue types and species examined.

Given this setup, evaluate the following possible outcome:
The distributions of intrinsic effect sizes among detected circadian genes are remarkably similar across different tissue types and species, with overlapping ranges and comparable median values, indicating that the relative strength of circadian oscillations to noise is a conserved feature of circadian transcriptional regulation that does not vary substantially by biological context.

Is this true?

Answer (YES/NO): NO